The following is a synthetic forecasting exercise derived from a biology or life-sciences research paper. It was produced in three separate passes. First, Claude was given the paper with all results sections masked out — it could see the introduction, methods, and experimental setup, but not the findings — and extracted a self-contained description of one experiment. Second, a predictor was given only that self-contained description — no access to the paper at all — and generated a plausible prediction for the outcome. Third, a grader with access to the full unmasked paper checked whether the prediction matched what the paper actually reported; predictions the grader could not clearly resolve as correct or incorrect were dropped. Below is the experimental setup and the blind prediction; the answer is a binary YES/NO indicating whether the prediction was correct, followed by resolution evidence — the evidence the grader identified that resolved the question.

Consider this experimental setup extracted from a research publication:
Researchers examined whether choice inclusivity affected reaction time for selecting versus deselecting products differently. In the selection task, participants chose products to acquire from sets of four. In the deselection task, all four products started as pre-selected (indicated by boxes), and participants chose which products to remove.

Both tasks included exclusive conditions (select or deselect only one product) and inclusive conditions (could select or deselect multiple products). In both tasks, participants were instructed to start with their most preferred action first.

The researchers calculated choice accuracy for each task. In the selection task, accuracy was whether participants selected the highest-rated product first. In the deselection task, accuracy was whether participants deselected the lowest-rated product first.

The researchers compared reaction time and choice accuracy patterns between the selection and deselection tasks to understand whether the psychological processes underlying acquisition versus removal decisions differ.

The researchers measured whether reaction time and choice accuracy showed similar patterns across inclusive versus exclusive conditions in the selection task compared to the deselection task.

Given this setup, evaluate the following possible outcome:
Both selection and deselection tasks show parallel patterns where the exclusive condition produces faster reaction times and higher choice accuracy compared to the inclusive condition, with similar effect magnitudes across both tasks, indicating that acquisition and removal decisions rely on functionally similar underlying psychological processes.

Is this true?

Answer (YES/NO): NO